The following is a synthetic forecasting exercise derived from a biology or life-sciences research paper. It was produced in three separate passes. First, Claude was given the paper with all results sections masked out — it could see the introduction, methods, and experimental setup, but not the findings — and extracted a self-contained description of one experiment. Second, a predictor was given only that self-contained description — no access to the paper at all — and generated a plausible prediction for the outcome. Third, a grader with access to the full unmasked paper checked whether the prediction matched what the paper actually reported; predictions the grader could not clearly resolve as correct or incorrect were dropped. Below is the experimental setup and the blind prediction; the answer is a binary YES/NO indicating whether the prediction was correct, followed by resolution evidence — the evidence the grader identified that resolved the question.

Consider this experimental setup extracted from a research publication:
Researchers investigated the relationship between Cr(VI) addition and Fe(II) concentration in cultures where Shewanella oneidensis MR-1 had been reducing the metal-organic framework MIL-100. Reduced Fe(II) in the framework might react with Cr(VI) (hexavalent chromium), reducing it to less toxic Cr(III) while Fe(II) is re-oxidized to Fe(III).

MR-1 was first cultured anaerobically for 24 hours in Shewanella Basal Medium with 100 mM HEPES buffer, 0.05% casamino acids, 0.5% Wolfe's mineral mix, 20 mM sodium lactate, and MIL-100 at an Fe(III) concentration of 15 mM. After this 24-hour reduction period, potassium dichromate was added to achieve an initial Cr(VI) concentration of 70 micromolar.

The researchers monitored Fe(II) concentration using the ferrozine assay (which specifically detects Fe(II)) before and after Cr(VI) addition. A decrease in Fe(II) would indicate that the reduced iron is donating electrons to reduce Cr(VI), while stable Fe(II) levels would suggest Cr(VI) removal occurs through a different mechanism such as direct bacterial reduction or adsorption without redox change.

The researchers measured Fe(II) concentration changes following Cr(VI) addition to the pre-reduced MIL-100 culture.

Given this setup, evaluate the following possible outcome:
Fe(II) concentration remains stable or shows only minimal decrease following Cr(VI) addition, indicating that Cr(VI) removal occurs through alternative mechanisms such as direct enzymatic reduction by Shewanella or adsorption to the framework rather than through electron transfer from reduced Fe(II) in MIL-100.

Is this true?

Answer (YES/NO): NO